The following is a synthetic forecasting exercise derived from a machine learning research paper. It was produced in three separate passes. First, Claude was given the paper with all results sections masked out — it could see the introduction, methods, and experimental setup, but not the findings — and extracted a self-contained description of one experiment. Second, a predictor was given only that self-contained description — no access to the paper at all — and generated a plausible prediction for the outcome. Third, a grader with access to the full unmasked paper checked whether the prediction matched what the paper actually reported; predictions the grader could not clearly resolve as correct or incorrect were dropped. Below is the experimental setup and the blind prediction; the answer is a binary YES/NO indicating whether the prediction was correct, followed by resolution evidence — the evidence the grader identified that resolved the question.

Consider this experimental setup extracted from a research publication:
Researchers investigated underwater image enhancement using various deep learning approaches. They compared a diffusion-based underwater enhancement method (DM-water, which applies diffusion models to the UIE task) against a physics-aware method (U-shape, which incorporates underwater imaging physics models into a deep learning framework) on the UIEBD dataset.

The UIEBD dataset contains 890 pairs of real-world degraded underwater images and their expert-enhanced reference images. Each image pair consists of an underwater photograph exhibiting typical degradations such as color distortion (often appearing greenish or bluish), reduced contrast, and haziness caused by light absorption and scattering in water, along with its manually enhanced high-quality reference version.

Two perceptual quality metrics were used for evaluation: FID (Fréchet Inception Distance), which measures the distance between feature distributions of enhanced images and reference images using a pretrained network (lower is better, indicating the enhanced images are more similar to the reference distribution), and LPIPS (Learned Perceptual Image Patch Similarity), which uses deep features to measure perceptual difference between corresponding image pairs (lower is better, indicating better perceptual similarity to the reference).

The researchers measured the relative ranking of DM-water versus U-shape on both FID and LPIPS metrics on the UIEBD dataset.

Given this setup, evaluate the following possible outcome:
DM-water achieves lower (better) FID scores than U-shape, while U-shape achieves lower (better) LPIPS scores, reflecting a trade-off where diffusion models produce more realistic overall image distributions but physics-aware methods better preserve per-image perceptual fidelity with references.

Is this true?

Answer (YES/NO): NO